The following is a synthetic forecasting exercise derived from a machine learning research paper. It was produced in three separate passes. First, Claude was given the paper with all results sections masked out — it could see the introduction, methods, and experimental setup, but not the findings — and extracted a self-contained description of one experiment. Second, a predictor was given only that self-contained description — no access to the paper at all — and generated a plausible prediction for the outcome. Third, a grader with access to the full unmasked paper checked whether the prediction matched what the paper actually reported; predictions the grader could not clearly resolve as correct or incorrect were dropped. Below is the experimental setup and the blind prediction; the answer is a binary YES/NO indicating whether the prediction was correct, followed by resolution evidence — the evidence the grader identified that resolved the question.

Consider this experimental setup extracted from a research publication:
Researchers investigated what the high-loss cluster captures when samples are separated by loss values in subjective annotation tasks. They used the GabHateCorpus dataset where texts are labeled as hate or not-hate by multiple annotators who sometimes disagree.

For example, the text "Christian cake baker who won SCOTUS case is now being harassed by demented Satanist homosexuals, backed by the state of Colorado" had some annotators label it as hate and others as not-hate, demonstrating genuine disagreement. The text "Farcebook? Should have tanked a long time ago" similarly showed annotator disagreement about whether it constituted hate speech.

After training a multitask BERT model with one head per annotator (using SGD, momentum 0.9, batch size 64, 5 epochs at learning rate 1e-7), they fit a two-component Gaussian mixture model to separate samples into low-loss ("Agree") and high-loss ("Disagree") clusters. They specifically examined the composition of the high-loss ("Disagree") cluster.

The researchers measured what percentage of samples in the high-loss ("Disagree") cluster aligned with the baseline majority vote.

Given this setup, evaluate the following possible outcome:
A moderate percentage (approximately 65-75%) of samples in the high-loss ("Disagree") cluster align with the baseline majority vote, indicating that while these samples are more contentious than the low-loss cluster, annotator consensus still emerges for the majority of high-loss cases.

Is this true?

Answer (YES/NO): NO